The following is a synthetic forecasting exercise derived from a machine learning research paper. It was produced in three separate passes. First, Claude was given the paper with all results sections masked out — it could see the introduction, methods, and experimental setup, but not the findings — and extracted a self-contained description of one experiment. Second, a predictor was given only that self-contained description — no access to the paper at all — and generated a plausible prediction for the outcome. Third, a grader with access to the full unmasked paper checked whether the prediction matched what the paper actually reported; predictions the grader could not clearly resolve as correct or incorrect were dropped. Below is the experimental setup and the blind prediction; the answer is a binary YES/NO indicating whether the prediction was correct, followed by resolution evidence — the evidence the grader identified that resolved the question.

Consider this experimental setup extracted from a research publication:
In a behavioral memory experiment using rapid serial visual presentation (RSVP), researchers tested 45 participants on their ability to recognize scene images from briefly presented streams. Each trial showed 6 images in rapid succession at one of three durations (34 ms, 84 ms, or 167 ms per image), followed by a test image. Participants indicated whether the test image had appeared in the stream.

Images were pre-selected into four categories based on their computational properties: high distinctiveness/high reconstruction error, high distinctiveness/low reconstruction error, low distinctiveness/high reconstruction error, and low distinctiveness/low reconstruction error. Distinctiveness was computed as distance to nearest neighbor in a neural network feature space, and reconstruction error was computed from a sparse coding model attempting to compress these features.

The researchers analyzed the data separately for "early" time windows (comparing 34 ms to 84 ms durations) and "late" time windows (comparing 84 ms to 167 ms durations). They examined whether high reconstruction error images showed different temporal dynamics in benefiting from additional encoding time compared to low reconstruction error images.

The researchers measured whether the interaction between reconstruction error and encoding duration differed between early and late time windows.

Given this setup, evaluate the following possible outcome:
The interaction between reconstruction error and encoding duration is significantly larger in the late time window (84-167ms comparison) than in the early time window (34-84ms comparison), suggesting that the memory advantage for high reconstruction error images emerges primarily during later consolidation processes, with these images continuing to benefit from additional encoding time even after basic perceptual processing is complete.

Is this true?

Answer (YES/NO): NO